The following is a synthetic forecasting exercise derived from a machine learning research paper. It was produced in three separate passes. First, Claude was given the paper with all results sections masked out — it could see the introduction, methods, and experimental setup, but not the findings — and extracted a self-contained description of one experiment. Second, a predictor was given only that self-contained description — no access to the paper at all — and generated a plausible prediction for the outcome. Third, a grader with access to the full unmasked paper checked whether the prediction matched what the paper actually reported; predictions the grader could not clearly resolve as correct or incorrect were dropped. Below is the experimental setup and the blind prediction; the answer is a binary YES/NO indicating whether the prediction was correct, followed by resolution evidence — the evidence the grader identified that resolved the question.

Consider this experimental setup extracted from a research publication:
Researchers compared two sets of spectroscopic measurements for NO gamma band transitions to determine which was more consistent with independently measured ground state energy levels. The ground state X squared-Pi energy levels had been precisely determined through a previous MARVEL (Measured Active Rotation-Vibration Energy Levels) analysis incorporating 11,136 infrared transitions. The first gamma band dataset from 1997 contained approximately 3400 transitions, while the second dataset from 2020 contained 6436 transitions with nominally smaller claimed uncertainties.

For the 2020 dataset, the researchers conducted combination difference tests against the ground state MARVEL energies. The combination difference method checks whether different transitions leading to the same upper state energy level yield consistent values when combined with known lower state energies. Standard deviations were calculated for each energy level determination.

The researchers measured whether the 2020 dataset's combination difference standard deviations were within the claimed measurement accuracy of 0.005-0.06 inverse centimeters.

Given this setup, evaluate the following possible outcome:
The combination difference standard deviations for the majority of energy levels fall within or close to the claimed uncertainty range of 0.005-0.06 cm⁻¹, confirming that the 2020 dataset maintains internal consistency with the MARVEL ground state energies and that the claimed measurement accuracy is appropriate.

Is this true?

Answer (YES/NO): NO